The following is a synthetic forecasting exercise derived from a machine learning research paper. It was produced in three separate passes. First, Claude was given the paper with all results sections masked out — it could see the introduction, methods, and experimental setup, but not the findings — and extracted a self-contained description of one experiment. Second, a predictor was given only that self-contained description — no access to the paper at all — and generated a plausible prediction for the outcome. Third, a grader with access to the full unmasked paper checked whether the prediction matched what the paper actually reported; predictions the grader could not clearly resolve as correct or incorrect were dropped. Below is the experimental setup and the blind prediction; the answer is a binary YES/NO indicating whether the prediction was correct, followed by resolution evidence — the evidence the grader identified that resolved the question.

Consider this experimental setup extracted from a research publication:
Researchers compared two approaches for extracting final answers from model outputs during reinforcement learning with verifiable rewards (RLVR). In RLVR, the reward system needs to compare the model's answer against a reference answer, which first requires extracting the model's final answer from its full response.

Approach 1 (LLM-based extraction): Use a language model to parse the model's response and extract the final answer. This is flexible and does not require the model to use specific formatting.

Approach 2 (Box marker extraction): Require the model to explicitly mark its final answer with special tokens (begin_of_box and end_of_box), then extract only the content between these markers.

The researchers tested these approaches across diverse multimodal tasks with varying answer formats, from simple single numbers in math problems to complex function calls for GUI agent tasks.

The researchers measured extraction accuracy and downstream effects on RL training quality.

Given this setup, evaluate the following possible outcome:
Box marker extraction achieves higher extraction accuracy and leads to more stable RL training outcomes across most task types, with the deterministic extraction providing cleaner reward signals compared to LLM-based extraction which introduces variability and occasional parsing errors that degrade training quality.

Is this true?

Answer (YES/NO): NO